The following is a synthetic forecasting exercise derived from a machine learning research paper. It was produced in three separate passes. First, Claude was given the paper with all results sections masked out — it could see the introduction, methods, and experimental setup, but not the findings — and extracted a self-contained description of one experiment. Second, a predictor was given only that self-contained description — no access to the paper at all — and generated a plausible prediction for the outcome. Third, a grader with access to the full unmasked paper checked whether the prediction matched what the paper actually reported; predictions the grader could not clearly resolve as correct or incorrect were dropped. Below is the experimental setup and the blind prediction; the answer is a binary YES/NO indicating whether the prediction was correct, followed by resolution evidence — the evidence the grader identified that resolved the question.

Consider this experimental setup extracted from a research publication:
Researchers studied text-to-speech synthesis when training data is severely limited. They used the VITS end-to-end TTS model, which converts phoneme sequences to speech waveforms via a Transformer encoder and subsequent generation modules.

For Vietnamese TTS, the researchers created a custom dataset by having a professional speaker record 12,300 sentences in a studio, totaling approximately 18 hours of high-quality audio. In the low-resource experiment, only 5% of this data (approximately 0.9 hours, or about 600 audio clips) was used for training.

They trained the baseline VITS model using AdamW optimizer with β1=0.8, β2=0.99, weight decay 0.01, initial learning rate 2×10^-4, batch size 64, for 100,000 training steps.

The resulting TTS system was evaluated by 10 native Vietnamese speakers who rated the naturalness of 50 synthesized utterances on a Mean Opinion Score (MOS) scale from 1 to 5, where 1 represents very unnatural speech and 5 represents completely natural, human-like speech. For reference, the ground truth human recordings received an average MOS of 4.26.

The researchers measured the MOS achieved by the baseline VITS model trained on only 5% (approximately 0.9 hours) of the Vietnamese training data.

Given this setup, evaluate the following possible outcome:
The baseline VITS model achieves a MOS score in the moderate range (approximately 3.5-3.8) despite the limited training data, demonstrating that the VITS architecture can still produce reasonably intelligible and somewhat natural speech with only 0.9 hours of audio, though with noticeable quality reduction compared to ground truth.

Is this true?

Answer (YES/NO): NO